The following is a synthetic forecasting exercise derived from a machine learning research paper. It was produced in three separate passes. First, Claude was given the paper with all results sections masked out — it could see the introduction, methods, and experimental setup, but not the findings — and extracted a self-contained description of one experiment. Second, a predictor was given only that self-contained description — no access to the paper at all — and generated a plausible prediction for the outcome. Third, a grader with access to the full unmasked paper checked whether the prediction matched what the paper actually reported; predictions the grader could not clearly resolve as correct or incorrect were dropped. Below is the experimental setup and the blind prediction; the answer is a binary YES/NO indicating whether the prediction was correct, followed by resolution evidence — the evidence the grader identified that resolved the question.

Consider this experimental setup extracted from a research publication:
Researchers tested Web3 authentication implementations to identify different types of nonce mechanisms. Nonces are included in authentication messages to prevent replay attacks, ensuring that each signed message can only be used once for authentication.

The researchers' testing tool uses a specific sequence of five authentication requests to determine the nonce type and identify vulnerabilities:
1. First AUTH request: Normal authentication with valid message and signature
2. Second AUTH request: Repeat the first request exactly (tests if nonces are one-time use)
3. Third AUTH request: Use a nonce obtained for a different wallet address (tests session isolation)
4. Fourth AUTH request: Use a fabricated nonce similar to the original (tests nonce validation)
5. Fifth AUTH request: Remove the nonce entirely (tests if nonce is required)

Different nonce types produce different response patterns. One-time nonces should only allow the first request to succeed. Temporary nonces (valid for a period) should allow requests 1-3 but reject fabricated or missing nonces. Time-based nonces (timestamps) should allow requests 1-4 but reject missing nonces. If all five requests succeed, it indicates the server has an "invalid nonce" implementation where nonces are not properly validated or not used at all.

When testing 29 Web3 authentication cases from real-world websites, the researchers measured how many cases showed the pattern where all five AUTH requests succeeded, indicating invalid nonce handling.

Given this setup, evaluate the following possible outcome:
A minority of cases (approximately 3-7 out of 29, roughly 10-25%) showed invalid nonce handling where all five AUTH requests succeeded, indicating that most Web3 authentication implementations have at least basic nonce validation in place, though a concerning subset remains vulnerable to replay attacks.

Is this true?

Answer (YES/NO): NO